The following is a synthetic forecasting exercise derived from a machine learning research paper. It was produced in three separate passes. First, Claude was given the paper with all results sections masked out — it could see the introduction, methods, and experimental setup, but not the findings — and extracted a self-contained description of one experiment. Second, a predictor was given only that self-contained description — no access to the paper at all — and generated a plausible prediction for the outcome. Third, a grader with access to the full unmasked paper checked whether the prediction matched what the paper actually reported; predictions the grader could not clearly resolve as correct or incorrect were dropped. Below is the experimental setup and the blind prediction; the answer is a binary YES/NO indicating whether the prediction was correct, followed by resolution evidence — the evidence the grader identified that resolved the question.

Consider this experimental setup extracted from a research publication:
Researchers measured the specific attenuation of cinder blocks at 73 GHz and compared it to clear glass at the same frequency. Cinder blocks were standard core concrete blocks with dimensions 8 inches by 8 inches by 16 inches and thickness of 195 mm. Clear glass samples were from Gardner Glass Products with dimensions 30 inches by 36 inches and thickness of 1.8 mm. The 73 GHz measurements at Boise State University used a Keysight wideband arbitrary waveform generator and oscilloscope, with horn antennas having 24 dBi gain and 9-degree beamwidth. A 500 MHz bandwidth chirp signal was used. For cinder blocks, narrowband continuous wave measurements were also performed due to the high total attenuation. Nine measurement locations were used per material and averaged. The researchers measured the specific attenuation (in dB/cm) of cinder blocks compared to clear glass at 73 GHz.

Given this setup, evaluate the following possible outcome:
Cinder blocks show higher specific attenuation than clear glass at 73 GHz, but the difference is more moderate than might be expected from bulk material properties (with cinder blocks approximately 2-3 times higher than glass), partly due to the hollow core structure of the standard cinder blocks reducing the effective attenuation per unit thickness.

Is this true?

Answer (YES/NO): NO